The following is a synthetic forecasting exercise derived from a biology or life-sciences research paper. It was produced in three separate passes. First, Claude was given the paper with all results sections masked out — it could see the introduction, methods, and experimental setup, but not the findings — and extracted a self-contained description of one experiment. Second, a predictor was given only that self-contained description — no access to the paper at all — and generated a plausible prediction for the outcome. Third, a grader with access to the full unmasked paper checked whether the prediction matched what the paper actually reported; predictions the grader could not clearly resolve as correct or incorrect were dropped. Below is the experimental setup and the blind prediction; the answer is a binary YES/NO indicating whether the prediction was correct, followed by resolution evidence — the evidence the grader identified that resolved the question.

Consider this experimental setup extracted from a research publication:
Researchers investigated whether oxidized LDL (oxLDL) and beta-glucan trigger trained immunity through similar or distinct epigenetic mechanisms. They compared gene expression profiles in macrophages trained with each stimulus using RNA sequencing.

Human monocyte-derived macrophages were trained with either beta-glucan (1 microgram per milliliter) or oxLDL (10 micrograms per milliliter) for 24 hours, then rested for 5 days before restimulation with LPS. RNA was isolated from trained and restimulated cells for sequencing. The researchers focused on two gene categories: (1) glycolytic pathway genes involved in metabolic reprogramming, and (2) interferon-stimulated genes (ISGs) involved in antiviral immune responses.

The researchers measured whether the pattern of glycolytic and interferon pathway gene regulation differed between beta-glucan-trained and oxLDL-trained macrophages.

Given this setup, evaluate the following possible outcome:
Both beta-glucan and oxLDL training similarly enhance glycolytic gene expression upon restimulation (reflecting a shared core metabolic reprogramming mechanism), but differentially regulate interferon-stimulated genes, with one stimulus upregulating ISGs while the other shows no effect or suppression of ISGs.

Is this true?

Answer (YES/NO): YES